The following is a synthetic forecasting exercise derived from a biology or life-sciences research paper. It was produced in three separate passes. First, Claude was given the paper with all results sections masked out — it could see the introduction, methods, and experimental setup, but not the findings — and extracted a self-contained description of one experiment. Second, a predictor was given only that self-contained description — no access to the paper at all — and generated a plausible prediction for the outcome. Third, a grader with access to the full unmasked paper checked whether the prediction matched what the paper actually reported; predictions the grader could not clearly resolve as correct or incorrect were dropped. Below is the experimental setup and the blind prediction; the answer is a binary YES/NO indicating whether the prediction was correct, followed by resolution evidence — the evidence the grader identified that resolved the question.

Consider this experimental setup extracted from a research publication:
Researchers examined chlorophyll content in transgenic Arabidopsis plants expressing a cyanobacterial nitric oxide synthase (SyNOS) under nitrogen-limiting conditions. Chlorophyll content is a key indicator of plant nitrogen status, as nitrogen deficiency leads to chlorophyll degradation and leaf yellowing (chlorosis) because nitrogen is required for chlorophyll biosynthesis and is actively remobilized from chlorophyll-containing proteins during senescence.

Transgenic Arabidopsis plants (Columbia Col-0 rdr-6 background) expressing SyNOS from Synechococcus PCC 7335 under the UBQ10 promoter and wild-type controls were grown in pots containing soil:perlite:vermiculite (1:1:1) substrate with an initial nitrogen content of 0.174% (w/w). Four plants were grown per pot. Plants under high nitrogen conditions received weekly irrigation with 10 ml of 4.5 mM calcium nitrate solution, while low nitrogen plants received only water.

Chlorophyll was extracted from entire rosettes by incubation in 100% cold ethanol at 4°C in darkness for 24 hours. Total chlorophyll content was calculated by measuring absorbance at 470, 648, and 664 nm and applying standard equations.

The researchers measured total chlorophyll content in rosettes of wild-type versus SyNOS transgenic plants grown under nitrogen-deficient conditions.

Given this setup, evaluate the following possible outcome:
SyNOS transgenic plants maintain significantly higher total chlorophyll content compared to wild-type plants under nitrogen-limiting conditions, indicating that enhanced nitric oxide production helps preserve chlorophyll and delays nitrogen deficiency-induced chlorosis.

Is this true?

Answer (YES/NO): YES